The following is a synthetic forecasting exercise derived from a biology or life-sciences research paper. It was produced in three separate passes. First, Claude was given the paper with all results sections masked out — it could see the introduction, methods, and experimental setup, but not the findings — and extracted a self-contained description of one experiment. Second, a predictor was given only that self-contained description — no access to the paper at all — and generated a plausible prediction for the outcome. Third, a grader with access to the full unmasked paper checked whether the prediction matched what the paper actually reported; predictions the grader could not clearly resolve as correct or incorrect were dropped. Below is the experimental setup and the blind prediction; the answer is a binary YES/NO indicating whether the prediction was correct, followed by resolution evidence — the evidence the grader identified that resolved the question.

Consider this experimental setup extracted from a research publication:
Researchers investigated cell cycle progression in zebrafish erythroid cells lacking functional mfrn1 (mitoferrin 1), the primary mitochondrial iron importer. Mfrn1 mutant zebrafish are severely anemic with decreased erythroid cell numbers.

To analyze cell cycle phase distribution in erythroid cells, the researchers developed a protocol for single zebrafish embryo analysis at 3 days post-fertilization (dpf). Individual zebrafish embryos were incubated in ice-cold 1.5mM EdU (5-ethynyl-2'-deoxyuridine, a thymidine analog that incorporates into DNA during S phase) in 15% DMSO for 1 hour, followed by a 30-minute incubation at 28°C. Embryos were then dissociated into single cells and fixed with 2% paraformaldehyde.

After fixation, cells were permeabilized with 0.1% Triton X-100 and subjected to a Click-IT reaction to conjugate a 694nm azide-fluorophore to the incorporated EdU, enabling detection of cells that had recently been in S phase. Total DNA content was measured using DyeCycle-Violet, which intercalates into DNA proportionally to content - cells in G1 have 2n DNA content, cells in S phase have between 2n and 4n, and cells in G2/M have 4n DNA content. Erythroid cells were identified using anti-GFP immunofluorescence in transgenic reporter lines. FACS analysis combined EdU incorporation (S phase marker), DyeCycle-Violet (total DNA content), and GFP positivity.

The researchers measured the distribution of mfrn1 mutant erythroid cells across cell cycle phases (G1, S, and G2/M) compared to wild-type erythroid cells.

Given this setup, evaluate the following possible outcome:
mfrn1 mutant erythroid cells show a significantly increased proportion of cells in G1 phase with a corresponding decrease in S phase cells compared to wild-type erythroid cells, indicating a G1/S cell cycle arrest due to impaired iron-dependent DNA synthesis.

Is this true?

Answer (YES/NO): NO